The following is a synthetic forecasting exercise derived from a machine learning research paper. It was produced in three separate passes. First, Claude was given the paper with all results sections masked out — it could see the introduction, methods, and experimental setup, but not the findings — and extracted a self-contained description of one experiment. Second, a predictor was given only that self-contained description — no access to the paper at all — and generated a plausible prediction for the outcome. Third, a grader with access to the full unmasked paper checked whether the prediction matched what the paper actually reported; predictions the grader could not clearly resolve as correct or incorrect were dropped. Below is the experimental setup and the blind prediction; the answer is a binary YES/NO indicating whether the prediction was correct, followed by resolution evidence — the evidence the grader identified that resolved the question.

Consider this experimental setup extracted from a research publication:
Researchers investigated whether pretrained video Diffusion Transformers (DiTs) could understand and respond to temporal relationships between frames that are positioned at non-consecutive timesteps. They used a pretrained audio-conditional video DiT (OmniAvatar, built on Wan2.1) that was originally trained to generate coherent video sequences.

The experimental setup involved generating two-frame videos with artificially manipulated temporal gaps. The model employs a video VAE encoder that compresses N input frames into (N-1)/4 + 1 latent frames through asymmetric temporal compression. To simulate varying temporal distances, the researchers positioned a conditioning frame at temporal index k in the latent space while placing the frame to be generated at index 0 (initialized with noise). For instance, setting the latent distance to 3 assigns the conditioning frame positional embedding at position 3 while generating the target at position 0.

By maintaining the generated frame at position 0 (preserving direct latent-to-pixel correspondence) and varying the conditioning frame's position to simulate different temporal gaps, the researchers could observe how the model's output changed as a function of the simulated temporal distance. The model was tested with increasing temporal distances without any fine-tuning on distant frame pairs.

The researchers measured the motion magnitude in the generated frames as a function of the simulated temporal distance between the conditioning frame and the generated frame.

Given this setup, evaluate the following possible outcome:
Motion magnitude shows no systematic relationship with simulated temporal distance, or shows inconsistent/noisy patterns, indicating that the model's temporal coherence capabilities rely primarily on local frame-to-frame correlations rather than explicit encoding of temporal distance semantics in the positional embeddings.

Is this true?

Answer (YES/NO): NO